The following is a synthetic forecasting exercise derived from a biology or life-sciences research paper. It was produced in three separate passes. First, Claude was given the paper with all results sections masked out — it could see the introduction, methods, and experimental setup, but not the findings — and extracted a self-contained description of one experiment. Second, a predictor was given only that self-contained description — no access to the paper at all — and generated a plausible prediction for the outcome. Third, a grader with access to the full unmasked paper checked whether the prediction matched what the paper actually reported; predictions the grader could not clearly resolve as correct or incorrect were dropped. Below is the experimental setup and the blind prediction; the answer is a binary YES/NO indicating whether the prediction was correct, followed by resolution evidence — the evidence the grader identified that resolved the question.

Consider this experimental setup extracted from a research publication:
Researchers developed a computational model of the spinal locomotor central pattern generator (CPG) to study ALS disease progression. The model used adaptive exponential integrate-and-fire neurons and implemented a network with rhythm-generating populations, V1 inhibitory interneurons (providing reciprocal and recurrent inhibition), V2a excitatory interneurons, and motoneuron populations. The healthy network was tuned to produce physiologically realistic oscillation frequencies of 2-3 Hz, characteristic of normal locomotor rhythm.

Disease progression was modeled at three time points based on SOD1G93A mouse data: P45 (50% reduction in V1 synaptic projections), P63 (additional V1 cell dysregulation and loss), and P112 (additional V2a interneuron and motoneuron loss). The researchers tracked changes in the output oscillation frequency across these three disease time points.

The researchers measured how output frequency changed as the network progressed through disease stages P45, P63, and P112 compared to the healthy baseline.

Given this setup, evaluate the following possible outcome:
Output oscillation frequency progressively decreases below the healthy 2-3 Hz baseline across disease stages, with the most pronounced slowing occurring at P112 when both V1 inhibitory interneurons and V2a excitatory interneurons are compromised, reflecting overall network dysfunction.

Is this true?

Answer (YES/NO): NO